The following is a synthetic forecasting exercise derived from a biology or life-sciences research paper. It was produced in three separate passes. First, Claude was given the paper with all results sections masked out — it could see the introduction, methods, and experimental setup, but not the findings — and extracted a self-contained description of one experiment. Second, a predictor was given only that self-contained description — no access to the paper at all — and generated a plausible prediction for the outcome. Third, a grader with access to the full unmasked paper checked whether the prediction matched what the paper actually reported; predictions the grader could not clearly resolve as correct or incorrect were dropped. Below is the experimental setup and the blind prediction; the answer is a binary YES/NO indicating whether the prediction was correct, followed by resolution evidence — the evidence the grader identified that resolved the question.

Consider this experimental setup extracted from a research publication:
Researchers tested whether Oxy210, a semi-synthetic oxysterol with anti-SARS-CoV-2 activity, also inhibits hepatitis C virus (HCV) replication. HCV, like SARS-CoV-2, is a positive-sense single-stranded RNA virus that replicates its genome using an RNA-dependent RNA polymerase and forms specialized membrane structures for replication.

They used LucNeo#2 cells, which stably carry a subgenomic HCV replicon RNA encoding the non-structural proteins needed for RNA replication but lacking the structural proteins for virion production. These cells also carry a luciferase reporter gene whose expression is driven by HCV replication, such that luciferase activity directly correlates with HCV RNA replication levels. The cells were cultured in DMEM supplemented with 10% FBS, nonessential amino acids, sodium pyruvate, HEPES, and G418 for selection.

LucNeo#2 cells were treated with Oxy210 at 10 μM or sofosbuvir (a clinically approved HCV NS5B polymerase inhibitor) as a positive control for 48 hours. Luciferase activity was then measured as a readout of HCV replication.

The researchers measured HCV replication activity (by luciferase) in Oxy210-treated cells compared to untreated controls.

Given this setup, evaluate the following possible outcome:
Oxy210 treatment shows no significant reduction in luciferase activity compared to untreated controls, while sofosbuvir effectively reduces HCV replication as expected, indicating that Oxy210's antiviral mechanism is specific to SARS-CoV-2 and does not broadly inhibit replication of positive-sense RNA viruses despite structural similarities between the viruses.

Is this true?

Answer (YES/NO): NO